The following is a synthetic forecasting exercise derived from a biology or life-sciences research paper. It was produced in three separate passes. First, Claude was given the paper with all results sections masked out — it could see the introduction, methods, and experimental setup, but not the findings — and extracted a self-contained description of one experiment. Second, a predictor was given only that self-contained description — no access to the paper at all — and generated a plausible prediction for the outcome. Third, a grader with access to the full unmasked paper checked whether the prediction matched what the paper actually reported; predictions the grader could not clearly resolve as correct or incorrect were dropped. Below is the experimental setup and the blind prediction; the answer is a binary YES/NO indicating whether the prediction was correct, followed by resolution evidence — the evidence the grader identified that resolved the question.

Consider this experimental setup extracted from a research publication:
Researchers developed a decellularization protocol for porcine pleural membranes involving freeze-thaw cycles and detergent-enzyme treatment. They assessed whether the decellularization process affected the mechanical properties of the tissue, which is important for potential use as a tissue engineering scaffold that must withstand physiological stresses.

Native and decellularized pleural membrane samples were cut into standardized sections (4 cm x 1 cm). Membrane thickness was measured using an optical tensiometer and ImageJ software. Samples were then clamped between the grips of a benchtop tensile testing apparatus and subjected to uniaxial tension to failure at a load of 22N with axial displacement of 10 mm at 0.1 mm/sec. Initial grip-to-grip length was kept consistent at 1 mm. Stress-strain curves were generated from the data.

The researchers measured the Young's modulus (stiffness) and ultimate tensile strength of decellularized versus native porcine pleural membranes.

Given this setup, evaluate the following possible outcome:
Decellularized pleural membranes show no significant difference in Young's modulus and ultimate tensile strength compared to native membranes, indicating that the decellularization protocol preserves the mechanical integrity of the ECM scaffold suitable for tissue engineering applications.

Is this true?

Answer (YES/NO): YES